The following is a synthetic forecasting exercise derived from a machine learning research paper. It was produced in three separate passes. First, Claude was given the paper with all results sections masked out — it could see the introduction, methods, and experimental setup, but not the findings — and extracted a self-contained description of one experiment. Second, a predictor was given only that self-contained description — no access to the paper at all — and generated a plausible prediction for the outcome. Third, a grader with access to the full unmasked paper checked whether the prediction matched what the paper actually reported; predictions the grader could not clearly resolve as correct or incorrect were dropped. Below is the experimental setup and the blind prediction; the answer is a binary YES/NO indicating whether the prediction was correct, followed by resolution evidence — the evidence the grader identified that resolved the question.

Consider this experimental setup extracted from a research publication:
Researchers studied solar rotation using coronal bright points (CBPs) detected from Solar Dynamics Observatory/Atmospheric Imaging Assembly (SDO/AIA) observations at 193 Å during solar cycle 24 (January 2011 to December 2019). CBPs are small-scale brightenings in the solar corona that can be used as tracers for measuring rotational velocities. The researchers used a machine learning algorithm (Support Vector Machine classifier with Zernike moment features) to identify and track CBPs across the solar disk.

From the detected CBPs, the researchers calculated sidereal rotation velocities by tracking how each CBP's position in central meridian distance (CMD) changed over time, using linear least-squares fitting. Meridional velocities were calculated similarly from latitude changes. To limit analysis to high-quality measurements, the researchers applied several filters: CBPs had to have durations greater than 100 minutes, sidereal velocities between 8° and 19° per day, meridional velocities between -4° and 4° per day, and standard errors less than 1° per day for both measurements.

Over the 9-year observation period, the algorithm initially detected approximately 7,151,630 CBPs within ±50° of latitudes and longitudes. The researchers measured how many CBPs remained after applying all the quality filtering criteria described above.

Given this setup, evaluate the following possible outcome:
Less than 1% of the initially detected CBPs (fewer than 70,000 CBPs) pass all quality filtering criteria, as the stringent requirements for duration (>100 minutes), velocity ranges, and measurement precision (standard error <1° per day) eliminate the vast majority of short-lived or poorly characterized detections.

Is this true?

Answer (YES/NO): NO